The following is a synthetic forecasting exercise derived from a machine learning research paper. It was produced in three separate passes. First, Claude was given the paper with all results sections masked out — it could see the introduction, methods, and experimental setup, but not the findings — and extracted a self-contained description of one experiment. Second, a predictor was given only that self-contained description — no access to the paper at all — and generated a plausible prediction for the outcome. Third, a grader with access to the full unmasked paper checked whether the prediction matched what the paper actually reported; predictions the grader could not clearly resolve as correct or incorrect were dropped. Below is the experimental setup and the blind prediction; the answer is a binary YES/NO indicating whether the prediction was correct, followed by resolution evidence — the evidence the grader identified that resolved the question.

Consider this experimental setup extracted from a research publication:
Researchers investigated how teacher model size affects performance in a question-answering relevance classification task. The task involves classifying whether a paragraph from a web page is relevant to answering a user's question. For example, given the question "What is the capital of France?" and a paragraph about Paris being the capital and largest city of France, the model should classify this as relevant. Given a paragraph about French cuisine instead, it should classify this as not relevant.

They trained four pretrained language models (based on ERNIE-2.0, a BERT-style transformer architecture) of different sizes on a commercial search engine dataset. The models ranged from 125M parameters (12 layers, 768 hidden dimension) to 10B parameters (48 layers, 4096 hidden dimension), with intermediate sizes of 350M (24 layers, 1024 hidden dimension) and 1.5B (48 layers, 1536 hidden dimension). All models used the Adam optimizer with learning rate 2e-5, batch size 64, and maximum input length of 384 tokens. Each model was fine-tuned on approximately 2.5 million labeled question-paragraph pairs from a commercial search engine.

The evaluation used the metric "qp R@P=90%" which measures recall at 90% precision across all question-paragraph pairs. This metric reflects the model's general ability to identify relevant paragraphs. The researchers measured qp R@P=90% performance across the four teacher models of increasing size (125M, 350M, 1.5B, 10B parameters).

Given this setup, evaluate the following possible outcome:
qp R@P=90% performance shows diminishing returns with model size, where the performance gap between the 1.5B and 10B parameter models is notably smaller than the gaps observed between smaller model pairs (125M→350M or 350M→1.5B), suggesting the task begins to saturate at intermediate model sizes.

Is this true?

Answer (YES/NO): NO